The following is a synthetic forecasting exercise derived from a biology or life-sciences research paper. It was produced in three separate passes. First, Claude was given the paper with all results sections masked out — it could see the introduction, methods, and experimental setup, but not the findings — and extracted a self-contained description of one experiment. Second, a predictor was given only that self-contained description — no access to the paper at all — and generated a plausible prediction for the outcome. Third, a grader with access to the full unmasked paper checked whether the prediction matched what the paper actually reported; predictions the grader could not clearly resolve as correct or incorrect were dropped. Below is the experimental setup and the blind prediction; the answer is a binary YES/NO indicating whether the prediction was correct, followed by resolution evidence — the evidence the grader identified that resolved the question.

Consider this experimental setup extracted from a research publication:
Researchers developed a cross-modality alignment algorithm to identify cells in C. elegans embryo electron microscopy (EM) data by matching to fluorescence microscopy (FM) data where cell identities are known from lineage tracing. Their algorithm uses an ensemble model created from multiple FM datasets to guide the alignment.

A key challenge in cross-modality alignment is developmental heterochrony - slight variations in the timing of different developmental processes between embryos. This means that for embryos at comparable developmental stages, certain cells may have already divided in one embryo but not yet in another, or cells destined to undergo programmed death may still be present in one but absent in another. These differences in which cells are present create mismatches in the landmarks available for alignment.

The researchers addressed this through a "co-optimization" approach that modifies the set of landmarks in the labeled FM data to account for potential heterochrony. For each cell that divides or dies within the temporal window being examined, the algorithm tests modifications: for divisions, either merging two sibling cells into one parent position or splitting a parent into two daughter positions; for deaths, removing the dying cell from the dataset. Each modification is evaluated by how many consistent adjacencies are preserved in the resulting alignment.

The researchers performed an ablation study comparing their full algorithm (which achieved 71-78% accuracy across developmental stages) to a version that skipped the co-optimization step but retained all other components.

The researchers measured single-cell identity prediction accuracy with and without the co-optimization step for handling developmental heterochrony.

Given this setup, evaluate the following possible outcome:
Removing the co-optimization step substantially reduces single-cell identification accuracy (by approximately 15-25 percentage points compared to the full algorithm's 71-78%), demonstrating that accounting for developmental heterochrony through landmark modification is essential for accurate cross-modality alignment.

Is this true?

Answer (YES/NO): NO